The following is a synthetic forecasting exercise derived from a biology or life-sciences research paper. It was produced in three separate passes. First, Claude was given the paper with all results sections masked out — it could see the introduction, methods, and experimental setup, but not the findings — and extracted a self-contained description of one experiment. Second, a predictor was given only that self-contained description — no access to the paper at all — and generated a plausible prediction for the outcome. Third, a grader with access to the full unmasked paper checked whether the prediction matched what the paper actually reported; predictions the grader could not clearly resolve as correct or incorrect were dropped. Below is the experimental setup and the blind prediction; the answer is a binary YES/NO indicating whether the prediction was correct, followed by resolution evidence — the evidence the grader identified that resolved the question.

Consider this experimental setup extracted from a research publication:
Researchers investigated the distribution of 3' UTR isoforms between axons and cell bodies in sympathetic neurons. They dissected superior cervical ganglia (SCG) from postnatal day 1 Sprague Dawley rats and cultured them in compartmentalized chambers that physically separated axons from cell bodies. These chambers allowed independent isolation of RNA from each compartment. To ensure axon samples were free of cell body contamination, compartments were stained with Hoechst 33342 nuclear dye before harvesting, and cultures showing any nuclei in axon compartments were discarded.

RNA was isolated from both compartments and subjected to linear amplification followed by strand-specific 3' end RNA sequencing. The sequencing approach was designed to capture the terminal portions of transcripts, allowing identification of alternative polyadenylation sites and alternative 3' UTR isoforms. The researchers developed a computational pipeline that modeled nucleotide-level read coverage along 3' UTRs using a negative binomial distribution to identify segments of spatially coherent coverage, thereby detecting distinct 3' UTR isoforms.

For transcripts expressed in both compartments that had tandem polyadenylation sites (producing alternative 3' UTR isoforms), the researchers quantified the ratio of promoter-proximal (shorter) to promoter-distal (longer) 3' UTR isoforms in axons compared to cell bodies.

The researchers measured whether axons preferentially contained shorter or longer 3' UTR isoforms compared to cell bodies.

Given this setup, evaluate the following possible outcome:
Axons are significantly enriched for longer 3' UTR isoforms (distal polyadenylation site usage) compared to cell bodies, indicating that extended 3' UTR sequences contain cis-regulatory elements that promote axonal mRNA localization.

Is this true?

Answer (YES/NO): YES